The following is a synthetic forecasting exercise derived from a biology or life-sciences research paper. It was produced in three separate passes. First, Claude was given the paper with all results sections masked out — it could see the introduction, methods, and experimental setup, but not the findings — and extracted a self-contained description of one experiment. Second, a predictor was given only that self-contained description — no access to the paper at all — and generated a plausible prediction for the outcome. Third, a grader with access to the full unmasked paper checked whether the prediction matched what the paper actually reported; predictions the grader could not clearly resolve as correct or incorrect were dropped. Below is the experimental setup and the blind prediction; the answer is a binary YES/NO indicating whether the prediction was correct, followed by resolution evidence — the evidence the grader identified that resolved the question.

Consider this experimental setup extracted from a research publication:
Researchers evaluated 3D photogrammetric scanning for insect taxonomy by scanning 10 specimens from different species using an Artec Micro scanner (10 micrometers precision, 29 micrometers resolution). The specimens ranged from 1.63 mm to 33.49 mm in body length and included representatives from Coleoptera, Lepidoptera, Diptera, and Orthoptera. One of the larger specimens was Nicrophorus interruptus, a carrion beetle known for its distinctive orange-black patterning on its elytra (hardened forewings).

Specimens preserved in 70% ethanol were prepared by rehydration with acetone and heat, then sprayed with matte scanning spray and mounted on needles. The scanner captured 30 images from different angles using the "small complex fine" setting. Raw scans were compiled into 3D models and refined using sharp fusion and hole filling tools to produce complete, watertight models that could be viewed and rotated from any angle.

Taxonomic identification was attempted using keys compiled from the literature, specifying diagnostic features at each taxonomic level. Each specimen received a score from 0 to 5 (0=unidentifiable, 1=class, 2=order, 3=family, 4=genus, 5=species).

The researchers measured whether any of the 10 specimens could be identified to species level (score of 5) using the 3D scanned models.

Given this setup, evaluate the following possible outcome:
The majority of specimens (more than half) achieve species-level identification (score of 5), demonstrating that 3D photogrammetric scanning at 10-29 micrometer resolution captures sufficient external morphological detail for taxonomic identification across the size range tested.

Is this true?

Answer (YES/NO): NO